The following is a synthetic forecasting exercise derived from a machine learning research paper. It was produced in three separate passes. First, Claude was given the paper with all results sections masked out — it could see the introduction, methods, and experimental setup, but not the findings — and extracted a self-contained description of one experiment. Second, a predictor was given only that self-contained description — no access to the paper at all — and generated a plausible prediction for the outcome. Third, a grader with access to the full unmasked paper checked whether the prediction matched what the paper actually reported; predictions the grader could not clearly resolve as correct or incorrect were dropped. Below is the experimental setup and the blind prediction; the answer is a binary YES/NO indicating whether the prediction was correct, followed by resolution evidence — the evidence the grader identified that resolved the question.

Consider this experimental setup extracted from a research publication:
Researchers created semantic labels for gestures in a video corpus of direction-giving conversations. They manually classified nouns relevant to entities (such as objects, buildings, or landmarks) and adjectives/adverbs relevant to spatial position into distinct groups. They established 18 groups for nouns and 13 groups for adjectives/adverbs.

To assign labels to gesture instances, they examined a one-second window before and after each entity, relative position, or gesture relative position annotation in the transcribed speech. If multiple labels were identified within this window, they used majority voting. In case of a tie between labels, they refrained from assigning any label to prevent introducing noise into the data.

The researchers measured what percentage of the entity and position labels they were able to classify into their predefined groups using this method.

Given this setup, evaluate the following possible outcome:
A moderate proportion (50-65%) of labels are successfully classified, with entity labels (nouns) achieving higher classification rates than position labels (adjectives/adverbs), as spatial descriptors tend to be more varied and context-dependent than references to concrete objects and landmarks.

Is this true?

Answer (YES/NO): NO